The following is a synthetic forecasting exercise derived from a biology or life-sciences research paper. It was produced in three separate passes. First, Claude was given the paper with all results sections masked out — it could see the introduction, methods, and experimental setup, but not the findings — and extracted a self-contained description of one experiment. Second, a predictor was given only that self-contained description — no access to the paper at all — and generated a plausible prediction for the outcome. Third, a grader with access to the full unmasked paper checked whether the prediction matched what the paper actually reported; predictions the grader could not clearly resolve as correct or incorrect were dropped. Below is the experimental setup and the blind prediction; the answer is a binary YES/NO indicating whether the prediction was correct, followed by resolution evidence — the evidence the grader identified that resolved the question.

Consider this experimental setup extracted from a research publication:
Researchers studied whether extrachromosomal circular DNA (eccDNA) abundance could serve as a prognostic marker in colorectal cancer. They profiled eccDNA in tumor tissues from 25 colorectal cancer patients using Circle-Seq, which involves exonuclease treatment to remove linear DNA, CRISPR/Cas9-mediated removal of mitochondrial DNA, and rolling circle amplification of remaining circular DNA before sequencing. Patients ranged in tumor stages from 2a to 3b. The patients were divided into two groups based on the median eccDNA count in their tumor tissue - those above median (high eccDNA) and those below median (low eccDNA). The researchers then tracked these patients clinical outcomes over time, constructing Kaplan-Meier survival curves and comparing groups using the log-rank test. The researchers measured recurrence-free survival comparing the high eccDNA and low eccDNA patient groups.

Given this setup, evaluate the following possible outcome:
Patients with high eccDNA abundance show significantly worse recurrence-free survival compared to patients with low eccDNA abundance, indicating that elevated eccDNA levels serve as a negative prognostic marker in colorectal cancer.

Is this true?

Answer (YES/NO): YES